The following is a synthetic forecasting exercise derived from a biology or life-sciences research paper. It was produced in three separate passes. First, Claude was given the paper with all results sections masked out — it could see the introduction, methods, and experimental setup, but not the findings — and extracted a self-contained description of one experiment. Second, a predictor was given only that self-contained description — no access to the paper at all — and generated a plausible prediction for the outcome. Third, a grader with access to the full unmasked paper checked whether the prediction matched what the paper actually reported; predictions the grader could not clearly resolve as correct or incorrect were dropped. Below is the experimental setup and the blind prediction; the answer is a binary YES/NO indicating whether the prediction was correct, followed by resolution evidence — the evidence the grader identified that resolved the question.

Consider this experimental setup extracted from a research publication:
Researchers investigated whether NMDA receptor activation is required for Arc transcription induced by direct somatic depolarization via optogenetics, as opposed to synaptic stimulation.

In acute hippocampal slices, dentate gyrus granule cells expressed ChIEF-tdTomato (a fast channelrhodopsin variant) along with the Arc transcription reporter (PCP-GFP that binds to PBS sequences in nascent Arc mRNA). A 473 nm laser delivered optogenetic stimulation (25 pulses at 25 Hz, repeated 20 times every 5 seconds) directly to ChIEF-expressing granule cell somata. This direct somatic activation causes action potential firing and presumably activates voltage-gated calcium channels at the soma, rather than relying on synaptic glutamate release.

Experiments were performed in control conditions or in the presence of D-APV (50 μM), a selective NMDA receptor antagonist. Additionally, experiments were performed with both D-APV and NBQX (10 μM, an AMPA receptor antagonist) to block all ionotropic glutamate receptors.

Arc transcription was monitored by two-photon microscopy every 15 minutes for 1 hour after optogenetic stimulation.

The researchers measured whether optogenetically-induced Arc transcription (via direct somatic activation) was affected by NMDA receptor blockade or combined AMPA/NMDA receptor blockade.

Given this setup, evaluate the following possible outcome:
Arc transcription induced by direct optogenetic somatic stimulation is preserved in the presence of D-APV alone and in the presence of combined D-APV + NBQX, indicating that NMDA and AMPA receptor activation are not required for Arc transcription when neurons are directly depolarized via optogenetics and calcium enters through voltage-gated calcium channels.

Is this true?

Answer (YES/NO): NO